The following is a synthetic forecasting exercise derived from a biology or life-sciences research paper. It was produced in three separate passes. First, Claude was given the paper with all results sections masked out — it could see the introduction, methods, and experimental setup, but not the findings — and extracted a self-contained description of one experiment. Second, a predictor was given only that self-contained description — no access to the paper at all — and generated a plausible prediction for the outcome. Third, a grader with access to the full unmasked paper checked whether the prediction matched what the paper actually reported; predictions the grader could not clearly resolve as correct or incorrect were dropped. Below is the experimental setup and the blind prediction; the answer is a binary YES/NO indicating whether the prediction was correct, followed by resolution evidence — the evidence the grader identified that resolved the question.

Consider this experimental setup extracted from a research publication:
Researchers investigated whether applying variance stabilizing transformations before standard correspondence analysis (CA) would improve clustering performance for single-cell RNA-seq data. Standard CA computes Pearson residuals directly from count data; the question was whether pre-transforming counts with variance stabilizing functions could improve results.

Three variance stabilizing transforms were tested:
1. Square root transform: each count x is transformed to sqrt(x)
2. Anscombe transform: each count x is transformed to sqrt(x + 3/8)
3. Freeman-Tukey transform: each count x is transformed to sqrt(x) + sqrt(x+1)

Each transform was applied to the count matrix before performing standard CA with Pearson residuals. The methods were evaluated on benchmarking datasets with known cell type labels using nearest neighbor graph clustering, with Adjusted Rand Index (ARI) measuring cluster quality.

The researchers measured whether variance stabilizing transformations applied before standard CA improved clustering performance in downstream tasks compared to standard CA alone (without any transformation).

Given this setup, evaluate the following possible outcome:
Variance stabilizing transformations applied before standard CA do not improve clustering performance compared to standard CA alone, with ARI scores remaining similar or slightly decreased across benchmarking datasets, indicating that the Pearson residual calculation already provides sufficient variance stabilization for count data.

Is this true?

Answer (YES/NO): NO